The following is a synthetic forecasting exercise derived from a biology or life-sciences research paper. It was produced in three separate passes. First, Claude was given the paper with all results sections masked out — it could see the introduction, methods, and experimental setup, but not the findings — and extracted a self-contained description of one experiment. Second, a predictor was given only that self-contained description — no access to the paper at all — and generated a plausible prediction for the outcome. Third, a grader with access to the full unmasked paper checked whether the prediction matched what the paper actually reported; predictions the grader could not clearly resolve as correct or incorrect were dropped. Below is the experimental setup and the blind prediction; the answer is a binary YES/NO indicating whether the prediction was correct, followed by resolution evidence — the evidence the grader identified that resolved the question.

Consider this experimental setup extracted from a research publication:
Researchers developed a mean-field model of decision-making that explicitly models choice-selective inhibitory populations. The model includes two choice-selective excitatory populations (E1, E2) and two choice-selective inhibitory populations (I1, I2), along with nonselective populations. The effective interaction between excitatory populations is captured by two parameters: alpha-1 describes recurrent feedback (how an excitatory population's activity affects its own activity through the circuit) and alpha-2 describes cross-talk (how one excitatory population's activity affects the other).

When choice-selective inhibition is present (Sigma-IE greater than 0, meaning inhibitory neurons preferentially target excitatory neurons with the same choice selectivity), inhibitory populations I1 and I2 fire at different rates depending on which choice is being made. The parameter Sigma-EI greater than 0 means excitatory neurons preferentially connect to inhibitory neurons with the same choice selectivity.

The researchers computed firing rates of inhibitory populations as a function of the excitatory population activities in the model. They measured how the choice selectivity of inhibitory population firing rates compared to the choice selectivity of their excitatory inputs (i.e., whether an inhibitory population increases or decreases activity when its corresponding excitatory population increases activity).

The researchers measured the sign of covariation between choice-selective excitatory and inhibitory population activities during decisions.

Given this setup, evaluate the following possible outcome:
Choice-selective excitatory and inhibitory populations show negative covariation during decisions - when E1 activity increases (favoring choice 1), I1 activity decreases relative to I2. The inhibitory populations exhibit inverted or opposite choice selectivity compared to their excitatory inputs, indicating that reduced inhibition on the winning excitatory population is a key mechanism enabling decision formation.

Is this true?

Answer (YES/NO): NO